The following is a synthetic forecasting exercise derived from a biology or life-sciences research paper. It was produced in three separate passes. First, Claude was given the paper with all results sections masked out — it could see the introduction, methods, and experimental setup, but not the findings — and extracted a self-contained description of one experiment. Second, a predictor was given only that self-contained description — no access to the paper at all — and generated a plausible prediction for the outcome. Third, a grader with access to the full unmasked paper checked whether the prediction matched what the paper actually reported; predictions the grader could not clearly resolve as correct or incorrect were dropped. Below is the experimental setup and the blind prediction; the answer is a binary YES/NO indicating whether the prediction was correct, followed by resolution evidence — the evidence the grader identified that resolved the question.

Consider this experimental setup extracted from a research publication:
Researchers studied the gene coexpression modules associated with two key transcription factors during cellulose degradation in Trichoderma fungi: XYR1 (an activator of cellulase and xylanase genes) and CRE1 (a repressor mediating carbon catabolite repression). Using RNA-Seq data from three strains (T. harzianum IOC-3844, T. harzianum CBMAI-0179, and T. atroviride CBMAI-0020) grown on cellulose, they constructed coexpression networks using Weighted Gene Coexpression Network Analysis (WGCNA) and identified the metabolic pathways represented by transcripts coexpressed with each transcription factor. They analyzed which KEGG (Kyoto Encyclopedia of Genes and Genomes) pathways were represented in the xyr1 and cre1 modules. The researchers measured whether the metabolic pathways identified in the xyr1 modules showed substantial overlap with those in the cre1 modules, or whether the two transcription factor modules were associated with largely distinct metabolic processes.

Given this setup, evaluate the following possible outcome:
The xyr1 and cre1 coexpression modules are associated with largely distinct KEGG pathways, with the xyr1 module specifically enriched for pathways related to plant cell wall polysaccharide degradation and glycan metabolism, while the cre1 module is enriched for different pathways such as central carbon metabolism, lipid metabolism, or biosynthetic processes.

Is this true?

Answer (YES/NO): NO